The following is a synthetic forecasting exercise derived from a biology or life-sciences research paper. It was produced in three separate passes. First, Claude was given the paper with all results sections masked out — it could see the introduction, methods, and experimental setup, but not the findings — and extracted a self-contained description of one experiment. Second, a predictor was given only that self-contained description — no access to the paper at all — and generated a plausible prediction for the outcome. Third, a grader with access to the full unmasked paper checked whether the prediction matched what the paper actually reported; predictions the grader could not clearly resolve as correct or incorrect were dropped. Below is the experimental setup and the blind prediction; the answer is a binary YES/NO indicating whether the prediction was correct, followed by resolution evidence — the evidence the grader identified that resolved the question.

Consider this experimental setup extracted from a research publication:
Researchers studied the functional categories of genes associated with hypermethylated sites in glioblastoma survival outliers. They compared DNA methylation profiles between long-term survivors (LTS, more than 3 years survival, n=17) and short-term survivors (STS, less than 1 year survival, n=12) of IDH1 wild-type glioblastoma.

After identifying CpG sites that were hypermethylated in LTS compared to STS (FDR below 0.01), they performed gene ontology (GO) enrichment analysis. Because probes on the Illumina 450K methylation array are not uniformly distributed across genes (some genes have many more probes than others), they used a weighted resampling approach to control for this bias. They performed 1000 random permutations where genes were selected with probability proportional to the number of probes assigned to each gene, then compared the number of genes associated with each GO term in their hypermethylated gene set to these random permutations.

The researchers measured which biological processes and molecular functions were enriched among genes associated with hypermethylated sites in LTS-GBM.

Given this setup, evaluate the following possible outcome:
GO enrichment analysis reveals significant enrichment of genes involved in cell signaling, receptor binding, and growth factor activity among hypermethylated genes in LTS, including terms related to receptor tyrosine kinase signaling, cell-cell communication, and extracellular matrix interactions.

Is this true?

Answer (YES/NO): NO